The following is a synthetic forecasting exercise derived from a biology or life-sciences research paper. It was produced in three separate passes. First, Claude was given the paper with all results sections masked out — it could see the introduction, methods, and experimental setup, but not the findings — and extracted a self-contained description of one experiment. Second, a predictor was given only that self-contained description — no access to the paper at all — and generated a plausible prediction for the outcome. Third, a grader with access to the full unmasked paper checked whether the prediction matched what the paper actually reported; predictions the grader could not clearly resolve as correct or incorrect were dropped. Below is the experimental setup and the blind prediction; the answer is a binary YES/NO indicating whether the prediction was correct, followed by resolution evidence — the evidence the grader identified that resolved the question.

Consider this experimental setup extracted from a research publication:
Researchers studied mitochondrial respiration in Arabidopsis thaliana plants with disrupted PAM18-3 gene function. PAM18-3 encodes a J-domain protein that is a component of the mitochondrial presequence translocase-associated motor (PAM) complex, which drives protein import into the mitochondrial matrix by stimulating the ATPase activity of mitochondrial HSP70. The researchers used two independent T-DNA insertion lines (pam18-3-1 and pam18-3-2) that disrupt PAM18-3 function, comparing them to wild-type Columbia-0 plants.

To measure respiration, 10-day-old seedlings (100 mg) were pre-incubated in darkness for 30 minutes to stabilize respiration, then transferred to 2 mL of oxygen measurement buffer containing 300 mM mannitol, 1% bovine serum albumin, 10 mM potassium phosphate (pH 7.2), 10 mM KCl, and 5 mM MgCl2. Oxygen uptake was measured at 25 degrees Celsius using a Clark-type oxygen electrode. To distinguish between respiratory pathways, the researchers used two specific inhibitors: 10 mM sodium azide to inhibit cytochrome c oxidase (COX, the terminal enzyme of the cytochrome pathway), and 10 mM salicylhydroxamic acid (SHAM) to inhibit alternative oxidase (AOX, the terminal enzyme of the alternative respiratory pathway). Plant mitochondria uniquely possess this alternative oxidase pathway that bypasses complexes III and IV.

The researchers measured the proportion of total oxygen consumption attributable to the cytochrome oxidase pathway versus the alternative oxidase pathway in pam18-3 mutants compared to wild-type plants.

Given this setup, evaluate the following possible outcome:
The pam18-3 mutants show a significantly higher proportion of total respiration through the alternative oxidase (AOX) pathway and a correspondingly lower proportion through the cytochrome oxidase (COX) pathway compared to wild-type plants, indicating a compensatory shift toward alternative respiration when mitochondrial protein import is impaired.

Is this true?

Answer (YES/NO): YES